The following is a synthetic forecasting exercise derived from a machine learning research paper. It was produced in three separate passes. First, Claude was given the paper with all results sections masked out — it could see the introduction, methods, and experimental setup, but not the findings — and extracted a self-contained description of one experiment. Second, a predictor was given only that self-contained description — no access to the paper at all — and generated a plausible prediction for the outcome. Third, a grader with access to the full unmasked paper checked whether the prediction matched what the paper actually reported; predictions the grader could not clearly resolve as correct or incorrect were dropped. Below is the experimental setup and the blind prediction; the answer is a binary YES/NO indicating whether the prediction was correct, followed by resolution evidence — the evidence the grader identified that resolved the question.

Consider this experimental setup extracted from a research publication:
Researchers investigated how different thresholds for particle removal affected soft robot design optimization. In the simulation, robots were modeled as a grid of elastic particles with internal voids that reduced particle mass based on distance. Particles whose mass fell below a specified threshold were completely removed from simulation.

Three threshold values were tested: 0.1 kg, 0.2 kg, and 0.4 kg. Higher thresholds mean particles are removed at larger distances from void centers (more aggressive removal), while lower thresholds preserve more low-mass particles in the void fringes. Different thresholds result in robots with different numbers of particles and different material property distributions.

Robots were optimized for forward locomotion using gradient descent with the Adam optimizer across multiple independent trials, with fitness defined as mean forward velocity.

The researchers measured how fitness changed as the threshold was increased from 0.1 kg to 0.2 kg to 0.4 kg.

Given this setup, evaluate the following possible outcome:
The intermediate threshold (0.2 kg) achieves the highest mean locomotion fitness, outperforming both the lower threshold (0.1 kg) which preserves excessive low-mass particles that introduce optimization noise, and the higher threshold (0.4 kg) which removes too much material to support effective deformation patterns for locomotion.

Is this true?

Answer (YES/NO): NO